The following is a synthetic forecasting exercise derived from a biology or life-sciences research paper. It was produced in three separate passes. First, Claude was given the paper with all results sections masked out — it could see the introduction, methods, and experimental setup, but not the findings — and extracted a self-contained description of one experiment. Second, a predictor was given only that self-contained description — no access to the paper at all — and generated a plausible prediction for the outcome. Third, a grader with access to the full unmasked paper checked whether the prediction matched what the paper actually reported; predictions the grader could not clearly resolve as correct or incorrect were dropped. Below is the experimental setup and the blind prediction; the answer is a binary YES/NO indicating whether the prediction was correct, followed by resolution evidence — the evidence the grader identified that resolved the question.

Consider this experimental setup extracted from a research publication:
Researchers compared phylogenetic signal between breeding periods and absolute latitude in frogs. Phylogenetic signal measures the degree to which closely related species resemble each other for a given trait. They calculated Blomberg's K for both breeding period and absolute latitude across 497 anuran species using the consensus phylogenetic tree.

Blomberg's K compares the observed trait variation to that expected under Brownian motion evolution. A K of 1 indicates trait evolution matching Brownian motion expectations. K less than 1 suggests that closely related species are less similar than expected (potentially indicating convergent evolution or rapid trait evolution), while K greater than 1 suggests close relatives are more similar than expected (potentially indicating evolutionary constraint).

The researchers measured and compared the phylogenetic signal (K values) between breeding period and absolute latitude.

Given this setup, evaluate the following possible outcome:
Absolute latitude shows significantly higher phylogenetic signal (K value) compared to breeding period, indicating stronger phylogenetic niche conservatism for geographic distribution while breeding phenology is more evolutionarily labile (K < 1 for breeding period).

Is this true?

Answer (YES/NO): NO